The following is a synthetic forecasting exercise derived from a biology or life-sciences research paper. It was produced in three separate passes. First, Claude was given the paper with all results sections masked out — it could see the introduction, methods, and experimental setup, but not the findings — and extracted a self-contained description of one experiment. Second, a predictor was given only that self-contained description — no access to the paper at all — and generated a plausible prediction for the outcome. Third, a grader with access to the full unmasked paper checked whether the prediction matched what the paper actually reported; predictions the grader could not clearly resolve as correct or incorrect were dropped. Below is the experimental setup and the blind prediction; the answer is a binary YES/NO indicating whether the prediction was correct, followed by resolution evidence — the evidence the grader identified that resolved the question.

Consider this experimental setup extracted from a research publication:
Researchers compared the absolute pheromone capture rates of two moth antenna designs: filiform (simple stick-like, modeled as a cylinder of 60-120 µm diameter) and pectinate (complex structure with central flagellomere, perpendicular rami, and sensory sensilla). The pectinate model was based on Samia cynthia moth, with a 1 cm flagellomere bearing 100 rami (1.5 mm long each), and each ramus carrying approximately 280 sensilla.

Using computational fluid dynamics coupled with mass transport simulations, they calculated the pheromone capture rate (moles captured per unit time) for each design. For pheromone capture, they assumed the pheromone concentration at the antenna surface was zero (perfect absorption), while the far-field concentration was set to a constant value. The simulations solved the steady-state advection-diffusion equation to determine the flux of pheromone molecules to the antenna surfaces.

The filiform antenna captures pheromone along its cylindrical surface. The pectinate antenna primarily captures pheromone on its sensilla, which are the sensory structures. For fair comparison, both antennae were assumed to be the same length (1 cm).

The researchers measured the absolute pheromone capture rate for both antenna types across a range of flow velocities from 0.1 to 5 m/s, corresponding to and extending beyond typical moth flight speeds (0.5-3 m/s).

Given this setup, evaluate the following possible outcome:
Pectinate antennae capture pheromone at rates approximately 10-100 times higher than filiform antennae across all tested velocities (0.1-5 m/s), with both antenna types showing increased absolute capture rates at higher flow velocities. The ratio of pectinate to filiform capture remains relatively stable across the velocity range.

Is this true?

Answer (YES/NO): NO